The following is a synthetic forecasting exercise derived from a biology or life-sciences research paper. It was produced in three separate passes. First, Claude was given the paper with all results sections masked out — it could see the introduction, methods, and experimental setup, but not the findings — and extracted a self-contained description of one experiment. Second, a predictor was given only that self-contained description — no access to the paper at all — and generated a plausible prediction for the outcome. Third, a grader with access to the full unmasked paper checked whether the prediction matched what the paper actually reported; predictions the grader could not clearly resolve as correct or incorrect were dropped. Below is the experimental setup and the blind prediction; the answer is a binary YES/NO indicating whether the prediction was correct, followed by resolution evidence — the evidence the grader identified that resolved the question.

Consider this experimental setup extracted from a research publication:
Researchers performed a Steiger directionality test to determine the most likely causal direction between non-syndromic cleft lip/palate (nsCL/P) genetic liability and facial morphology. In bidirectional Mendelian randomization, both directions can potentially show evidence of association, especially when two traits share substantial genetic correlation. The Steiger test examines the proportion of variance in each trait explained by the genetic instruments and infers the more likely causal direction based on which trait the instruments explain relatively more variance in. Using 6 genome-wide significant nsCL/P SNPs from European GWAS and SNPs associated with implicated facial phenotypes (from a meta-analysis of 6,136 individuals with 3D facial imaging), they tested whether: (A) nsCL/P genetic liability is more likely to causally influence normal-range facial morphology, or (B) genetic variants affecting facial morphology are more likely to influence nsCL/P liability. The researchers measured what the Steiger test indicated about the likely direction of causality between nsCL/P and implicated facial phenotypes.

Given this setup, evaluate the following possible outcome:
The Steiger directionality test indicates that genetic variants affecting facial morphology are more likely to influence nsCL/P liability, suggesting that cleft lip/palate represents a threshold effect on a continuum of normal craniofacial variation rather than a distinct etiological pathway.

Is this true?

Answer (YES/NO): NO